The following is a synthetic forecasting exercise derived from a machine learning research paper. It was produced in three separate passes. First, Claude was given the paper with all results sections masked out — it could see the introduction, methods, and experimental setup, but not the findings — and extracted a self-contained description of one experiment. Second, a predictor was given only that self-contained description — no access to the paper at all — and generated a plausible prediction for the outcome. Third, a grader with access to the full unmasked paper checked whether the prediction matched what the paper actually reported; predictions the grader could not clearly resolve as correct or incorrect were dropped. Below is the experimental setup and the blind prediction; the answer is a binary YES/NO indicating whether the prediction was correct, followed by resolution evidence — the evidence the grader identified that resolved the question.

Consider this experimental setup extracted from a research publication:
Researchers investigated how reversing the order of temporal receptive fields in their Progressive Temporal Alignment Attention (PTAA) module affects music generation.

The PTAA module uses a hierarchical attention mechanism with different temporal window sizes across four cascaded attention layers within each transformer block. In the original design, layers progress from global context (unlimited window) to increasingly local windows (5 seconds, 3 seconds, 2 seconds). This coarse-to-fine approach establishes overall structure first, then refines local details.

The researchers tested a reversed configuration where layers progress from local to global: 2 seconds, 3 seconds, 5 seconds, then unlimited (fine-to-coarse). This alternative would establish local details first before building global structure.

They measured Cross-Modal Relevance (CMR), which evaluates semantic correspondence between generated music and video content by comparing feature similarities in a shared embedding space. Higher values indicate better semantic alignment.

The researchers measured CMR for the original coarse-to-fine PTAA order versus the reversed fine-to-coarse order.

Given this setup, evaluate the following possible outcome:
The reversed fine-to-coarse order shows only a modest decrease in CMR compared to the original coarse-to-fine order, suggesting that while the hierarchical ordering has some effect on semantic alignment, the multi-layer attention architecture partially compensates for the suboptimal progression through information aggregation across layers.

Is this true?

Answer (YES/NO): YES